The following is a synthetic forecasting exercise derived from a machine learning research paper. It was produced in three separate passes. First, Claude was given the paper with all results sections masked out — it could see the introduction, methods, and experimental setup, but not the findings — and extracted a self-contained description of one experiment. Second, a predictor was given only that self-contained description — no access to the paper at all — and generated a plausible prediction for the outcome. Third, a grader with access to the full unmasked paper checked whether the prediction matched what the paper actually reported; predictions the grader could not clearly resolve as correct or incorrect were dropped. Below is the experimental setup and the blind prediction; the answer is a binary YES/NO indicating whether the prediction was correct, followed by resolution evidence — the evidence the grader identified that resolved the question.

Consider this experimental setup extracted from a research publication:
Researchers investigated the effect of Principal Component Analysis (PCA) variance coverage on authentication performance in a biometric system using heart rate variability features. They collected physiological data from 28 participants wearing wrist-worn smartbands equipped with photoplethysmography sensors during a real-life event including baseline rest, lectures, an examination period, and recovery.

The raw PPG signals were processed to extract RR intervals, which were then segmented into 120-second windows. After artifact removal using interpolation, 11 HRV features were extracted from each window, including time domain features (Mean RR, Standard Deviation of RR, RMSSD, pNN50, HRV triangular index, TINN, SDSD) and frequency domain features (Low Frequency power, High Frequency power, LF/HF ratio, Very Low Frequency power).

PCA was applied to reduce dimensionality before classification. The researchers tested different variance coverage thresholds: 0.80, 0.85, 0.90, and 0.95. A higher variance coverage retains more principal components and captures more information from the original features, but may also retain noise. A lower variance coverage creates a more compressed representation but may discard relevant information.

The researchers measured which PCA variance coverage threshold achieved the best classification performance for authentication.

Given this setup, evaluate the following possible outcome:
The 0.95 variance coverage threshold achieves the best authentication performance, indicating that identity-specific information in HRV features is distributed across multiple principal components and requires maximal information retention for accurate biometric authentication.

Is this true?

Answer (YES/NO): NO